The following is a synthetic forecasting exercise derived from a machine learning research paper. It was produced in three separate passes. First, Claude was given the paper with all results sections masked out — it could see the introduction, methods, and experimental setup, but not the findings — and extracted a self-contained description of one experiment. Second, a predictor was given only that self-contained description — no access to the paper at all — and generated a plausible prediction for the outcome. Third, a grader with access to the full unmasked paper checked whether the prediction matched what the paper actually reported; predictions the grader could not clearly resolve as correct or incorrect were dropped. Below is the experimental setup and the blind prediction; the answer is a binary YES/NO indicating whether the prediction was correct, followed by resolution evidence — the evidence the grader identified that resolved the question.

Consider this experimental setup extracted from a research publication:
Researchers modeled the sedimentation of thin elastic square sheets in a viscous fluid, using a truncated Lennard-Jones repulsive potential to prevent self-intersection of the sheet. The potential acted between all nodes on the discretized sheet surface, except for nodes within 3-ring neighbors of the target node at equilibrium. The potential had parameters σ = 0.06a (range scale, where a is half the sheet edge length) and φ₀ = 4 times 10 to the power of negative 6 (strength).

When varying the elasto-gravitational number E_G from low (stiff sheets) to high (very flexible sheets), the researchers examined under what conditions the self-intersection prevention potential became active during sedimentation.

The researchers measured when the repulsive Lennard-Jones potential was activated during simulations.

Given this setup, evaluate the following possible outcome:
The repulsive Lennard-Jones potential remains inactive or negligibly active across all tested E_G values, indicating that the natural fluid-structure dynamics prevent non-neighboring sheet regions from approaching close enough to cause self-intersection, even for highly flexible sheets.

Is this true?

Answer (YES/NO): NO